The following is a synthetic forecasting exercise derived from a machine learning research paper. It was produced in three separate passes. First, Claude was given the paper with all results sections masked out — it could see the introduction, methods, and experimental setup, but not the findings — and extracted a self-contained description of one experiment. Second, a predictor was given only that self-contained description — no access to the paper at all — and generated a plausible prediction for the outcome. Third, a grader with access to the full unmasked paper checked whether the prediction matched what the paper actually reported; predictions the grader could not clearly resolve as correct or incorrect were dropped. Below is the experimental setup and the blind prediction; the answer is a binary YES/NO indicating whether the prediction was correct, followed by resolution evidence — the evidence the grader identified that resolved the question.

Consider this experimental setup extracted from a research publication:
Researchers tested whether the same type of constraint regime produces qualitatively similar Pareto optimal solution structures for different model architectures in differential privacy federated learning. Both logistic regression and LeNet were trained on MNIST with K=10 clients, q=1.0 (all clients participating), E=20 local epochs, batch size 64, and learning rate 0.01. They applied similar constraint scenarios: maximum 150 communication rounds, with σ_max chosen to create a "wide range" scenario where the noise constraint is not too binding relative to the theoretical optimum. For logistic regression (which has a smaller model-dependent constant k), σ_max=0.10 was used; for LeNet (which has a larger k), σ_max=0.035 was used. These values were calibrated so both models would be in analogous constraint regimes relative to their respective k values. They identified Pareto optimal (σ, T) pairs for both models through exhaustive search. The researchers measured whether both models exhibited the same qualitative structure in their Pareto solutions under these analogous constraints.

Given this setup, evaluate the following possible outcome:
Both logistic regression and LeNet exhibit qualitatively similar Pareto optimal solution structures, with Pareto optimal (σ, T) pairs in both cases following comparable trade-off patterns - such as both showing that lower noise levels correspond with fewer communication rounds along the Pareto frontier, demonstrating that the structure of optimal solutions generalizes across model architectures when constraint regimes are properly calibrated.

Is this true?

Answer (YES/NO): NO